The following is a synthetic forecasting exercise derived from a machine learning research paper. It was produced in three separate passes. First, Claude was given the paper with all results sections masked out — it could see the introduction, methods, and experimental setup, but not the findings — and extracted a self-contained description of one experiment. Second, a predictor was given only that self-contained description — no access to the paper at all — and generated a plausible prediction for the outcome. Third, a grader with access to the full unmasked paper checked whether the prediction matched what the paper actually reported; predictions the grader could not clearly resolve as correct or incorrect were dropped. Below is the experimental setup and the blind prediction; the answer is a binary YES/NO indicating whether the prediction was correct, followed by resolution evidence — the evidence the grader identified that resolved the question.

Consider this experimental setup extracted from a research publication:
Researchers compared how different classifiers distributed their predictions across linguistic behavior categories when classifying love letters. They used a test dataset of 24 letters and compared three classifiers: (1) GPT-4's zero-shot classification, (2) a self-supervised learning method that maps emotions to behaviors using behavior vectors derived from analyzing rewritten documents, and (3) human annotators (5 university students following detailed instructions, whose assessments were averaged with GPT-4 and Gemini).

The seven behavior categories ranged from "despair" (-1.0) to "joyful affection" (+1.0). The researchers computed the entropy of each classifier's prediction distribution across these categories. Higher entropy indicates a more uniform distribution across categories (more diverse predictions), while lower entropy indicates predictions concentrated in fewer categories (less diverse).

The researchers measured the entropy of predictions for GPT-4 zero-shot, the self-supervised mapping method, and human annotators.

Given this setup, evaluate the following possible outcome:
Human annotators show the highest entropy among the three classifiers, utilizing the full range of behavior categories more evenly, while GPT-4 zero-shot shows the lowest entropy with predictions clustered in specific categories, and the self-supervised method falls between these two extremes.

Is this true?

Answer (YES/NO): YES